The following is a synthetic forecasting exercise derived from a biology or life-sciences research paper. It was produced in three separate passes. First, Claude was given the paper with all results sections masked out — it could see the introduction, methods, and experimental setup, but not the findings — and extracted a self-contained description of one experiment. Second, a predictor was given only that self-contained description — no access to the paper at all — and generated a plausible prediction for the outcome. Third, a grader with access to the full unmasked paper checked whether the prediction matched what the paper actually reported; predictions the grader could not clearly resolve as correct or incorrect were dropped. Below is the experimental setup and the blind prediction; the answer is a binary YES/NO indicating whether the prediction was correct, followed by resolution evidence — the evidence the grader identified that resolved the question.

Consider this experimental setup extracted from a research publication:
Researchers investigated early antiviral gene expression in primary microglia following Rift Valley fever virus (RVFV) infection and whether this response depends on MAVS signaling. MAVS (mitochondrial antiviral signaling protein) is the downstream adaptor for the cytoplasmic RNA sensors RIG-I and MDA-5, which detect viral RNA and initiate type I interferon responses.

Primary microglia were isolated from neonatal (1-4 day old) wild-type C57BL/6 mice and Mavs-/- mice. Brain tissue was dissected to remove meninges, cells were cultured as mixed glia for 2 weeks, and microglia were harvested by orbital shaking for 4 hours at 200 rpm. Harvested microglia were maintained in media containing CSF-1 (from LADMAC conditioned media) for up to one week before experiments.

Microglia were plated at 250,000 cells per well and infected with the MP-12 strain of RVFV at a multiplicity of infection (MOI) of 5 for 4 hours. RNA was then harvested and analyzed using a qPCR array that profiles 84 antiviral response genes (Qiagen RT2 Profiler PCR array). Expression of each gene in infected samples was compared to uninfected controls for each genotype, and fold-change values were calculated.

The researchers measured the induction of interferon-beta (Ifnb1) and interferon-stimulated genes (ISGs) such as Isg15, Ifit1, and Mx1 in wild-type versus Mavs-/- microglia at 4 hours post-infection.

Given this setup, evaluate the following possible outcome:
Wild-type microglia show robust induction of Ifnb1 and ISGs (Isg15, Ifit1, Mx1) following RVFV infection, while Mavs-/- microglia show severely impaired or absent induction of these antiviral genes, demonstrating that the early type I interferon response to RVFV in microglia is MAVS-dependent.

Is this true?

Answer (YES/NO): YES